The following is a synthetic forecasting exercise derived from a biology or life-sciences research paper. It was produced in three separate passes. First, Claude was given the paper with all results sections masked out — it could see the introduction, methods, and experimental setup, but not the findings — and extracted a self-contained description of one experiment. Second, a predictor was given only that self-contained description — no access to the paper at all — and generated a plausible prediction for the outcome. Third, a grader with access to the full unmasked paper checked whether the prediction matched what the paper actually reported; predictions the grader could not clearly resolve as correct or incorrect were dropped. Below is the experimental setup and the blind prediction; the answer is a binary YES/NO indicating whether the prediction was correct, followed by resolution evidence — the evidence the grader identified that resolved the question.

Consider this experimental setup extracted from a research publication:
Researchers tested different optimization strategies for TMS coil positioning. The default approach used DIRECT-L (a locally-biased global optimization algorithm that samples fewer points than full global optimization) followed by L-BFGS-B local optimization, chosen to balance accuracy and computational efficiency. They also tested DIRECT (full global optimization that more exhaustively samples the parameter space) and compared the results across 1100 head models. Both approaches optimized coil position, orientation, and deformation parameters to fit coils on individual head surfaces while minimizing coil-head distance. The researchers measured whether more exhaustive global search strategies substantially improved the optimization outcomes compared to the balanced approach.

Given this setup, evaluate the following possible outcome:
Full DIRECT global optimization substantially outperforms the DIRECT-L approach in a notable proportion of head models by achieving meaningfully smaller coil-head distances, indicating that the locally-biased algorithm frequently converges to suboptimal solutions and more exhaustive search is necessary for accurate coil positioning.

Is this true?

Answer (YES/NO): NO